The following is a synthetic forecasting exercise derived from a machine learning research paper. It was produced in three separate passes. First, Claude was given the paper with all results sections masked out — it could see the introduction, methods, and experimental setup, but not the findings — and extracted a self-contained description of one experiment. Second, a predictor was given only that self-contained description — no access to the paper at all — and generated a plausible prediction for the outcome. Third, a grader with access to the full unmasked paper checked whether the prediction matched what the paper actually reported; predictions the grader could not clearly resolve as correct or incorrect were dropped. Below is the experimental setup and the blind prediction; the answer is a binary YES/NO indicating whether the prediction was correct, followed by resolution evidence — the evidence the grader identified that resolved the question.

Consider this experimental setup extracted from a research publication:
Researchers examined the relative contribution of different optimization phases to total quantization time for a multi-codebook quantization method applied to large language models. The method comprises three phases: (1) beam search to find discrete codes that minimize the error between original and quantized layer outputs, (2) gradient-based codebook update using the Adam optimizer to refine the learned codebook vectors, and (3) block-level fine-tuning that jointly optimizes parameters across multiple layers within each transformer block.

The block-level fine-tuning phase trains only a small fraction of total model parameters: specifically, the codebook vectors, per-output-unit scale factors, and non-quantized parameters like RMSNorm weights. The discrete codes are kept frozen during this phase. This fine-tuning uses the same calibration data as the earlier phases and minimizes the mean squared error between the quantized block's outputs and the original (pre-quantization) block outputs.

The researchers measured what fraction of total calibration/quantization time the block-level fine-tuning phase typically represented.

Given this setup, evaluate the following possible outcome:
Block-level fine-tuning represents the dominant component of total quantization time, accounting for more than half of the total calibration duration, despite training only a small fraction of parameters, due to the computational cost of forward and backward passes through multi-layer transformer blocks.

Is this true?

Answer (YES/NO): NO